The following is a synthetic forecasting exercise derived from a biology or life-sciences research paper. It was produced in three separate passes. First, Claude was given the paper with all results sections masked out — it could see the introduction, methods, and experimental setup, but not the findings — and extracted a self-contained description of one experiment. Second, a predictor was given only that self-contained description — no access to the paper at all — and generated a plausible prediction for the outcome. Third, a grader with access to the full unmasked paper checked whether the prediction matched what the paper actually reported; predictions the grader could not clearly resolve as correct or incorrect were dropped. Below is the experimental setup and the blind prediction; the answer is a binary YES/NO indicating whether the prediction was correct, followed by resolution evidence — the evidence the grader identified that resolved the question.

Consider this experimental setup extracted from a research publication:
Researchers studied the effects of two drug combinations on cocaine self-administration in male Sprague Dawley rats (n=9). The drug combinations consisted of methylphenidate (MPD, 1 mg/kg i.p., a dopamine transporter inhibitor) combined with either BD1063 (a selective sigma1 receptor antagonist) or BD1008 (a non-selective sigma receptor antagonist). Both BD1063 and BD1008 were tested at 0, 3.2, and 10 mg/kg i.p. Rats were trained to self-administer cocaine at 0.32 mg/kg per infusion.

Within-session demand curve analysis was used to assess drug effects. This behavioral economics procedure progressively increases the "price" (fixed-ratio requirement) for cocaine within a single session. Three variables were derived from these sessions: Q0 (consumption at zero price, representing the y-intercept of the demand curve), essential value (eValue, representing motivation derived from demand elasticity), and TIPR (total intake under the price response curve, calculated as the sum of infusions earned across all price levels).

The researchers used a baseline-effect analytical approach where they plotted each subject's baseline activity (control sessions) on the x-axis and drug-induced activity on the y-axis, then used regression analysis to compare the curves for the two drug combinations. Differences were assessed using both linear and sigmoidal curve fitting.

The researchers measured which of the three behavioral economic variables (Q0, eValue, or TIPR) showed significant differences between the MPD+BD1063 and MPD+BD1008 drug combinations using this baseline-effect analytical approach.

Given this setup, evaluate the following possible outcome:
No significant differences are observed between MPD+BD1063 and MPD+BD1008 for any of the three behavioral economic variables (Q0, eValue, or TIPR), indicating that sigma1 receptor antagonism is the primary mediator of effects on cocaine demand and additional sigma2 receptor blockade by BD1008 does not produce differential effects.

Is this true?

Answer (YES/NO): NO